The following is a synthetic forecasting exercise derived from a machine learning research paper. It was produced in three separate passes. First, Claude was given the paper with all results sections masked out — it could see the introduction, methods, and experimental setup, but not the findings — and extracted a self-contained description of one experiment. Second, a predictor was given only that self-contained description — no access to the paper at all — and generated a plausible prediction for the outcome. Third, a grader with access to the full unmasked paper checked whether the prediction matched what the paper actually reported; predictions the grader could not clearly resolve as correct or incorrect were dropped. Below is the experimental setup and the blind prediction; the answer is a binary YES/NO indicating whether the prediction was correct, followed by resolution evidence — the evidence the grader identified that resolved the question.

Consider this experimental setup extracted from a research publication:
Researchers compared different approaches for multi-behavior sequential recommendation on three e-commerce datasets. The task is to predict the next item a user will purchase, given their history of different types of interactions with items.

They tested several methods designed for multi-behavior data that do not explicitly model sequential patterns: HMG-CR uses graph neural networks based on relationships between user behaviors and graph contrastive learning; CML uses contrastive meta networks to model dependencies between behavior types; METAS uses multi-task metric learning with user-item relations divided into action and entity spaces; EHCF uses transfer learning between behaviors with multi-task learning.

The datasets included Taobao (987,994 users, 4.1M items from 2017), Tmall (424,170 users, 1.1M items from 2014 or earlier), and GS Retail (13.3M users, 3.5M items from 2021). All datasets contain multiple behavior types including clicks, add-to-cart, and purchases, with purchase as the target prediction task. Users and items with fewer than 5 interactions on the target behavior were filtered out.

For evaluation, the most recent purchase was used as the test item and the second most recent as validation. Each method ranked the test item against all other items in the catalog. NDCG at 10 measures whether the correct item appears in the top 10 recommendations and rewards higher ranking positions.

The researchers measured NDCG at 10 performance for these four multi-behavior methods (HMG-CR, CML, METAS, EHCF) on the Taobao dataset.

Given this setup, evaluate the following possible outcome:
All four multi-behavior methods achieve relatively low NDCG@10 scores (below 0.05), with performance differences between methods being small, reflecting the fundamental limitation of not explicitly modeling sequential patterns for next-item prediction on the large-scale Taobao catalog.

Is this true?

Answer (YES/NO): NO